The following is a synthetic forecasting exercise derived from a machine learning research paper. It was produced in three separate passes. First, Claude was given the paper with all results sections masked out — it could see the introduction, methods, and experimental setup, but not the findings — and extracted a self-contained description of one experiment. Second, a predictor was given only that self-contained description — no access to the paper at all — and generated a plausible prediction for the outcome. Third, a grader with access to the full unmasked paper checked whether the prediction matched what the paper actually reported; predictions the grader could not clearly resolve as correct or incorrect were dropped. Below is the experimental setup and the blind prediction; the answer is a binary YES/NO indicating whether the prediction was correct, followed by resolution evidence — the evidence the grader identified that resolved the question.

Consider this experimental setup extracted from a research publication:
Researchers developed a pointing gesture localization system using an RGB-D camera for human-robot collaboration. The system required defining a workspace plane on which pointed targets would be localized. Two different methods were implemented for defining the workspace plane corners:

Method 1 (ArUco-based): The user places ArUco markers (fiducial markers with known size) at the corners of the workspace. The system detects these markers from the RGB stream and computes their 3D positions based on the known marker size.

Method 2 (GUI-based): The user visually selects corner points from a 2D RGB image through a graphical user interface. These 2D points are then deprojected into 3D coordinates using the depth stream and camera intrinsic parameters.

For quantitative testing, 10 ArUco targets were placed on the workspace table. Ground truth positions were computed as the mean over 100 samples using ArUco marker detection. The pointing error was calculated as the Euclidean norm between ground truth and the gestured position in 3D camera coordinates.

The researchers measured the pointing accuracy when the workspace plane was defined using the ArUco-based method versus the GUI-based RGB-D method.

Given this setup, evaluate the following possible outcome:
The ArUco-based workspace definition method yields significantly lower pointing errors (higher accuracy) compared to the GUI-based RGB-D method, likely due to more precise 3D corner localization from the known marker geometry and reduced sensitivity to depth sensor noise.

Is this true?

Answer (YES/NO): NO